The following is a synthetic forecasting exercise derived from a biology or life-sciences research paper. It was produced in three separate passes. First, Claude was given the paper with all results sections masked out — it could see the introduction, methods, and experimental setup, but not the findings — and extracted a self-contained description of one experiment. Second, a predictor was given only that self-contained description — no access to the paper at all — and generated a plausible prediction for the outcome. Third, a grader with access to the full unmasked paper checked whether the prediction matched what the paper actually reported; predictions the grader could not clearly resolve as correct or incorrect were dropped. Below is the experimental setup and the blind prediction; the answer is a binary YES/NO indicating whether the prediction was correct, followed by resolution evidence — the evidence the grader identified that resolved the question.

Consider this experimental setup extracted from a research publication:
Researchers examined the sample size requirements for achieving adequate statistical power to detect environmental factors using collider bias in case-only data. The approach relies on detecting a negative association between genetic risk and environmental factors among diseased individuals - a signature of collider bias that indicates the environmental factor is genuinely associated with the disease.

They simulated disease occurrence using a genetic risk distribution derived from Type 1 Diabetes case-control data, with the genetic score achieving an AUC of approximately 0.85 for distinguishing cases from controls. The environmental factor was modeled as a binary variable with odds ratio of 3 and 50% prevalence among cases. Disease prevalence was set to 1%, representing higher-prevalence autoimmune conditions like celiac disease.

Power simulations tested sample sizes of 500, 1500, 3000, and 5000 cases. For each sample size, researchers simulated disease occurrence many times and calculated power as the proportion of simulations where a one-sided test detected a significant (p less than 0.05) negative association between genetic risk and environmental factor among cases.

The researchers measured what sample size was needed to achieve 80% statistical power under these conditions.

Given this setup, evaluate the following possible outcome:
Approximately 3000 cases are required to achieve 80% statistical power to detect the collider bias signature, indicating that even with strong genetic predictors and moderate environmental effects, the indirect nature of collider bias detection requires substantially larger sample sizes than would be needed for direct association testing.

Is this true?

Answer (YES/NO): YES